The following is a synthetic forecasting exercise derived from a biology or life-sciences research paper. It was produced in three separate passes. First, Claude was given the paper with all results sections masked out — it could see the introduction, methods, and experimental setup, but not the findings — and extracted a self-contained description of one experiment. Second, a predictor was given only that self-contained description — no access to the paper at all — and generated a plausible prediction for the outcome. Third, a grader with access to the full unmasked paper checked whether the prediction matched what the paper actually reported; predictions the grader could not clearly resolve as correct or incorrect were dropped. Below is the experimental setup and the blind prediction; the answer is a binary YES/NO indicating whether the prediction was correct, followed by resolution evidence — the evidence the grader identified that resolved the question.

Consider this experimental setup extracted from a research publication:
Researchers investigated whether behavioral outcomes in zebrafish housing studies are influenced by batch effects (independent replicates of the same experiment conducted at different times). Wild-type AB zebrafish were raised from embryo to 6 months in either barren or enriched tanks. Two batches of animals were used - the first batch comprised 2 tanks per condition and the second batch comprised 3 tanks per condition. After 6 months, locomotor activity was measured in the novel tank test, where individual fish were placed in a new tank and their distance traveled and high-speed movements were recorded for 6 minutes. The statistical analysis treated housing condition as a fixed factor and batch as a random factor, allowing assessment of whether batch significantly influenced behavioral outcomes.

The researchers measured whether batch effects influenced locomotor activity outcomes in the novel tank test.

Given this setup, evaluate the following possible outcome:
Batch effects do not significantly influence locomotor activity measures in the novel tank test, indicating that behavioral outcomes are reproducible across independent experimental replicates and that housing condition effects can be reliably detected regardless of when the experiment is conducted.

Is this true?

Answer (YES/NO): NO